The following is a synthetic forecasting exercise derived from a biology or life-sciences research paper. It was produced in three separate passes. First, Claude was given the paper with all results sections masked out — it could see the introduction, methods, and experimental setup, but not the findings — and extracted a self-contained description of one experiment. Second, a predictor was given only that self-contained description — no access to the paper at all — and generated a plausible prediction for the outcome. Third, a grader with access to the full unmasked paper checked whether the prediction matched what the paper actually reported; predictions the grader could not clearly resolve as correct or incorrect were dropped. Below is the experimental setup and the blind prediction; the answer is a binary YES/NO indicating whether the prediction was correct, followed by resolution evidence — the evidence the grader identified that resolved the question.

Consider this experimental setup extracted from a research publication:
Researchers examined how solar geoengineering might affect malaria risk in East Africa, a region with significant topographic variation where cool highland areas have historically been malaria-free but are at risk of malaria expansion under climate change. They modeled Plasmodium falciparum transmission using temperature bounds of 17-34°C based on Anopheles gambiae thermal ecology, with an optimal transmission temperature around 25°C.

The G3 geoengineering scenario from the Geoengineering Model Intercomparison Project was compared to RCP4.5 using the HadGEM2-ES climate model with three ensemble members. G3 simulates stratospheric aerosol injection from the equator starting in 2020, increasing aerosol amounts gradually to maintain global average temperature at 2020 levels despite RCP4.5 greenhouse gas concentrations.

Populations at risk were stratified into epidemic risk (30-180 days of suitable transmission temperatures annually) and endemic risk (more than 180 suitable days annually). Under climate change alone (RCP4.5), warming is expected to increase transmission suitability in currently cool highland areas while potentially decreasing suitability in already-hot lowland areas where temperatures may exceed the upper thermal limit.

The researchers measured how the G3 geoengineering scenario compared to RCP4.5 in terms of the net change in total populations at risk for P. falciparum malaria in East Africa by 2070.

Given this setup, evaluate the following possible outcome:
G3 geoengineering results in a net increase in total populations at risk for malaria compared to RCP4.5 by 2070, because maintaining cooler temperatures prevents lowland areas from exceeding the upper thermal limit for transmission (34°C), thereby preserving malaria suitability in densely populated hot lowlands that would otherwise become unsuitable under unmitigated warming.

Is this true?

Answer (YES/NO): NO